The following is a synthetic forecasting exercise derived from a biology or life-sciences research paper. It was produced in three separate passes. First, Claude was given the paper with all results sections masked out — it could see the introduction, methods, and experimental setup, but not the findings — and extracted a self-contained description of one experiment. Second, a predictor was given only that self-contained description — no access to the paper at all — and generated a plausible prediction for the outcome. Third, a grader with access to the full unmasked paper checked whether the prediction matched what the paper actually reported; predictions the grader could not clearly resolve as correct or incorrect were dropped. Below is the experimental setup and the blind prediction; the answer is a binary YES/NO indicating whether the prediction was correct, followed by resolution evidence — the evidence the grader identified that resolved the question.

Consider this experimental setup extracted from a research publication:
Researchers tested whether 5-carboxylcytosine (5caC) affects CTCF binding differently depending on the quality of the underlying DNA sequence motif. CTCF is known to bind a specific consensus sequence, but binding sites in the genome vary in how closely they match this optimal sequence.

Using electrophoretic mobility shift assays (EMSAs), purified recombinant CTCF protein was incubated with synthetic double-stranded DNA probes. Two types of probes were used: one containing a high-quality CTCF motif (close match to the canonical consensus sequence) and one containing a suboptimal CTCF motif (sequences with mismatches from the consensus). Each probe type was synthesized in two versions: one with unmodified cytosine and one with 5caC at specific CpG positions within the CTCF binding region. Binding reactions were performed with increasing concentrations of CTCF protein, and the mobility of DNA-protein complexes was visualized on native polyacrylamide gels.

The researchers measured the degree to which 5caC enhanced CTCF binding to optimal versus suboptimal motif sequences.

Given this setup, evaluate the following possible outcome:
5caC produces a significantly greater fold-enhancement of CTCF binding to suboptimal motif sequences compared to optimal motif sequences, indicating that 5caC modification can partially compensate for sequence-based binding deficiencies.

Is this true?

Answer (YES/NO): YES